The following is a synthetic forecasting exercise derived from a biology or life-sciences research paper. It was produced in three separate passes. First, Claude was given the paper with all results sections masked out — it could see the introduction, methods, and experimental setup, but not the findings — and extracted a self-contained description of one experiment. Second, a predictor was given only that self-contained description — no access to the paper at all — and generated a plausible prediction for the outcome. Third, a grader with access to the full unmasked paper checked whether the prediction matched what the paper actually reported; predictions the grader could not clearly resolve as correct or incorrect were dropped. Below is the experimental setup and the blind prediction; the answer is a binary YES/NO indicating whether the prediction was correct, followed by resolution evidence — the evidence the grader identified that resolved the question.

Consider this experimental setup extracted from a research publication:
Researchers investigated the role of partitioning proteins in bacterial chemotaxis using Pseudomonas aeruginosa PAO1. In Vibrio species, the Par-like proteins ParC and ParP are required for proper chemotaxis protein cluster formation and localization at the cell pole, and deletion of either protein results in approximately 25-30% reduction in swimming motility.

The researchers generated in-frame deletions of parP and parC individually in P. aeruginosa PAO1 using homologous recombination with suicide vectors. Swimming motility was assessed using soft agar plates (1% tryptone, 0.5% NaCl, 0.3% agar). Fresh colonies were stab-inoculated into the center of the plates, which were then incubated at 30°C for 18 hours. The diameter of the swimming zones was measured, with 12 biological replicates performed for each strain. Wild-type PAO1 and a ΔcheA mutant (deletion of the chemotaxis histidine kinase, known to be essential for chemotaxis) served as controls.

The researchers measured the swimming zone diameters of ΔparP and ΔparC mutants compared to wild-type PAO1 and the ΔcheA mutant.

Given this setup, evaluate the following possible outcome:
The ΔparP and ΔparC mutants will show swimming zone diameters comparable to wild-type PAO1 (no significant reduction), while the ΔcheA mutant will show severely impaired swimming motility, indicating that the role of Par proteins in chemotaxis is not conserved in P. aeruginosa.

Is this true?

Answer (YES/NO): NO